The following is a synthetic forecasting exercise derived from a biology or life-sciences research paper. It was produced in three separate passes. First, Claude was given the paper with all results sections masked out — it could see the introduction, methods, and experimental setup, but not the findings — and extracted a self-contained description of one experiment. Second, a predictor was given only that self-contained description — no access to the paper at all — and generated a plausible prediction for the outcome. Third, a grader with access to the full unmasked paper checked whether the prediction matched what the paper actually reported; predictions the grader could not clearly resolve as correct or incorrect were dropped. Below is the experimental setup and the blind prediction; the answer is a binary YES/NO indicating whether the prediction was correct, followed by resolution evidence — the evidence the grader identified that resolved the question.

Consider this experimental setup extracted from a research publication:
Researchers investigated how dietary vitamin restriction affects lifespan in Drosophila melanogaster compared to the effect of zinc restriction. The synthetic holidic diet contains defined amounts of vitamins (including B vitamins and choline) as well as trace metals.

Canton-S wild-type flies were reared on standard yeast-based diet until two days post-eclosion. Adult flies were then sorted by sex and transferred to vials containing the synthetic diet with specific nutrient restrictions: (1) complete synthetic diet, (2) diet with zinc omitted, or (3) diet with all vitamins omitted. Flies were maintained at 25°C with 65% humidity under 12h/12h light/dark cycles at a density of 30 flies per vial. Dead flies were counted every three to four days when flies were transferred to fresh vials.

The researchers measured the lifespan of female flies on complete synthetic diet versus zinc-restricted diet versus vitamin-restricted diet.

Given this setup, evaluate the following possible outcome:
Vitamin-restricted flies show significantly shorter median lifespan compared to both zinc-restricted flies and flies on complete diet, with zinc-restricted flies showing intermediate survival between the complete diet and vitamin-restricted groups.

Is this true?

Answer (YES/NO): NO